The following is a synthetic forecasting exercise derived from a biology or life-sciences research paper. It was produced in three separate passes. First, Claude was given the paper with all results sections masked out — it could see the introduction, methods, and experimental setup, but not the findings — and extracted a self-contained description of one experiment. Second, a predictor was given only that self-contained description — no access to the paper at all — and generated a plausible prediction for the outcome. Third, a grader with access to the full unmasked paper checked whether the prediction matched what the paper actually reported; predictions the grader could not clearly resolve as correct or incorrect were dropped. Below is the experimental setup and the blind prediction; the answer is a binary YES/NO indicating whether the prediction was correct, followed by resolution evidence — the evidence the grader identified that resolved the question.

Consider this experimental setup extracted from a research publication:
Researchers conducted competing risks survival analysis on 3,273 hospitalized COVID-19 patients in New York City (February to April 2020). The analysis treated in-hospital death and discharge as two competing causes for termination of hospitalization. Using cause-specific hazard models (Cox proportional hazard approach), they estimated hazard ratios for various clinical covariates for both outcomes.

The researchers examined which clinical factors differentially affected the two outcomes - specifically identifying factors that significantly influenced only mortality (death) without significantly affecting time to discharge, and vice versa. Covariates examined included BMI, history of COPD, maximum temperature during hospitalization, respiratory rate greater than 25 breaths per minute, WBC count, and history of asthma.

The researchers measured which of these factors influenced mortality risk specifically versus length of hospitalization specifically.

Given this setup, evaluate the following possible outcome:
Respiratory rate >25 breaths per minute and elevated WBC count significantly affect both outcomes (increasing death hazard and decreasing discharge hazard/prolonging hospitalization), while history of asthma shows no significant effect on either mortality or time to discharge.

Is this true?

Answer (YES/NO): NO